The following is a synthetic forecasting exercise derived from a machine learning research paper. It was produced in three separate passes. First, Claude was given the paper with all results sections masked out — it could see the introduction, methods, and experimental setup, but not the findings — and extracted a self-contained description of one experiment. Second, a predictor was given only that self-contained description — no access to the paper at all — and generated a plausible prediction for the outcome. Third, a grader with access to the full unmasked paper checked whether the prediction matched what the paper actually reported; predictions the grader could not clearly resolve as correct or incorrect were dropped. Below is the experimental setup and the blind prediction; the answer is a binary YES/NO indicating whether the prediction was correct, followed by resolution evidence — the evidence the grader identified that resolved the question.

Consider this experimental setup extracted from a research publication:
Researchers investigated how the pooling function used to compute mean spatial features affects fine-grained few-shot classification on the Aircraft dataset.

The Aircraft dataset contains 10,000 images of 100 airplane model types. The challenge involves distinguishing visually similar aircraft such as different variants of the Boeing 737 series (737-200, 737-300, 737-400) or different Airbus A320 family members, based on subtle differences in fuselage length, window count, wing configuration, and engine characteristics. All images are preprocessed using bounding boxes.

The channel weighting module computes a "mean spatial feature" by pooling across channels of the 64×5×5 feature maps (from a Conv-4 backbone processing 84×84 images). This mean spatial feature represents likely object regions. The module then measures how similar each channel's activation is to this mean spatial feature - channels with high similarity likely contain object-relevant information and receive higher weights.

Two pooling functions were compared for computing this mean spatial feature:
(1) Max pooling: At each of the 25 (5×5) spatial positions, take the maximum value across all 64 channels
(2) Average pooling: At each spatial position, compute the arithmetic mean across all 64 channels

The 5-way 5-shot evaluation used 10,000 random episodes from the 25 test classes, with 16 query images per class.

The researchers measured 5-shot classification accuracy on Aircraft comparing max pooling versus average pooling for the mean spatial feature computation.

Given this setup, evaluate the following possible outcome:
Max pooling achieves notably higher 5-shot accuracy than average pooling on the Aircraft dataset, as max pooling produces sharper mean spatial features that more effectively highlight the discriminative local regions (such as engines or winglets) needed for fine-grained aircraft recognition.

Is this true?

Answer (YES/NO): NO